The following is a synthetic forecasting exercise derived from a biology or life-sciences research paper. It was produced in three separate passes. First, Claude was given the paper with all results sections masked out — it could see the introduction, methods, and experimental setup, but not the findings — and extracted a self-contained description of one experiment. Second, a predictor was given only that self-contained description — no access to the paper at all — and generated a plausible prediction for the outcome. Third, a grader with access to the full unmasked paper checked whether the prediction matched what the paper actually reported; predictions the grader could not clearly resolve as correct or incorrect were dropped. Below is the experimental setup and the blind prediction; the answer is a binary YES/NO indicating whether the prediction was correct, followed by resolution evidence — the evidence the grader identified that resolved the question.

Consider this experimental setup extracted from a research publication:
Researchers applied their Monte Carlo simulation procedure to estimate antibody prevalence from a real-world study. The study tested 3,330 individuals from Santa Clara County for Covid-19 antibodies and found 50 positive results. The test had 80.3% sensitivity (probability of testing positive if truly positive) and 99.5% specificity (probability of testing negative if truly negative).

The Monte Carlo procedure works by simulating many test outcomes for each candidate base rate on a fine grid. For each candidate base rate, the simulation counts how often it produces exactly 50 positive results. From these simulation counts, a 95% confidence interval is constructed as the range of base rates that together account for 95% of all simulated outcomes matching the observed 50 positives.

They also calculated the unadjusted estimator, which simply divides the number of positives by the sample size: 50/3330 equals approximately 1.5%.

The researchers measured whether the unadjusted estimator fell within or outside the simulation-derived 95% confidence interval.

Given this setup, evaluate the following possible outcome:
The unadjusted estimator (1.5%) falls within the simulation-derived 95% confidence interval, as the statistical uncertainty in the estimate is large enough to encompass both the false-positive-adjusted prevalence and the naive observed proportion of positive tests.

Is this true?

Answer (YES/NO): YES